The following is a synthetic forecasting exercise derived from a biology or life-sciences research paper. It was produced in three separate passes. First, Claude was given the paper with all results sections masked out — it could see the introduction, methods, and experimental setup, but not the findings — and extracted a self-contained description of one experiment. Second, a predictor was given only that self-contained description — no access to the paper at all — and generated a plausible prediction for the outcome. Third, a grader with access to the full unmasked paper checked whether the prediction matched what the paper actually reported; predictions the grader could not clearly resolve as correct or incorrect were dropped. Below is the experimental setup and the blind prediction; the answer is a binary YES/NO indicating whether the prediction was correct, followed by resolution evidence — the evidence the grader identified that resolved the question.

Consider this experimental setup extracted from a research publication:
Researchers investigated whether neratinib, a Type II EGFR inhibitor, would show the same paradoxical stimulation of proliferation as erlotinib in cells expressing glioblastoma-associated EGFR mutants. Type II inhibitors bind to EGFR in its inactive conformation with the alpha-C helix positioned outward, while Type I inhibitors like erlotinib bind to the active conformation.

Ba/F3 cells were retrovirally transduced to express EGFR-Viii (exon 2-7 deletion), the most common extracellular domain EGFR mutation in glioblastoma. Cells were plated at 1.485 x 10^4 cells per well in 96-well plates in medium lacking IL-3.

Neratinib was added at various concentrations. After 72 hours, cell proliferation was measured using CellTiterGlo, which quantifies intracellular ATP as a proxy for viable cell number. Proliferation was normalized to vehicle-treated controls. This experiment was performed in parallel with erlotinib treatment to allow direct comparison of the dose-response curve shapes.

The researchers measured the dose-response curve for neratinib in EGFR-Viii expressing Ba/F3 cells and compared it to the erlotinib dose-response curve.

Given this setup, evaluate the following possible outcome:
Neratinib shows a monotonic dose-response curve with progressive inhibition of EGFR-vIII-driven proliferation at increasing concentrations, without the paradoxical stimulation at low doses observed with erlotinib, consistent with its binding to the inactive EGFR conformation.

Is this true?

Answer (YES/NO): YES